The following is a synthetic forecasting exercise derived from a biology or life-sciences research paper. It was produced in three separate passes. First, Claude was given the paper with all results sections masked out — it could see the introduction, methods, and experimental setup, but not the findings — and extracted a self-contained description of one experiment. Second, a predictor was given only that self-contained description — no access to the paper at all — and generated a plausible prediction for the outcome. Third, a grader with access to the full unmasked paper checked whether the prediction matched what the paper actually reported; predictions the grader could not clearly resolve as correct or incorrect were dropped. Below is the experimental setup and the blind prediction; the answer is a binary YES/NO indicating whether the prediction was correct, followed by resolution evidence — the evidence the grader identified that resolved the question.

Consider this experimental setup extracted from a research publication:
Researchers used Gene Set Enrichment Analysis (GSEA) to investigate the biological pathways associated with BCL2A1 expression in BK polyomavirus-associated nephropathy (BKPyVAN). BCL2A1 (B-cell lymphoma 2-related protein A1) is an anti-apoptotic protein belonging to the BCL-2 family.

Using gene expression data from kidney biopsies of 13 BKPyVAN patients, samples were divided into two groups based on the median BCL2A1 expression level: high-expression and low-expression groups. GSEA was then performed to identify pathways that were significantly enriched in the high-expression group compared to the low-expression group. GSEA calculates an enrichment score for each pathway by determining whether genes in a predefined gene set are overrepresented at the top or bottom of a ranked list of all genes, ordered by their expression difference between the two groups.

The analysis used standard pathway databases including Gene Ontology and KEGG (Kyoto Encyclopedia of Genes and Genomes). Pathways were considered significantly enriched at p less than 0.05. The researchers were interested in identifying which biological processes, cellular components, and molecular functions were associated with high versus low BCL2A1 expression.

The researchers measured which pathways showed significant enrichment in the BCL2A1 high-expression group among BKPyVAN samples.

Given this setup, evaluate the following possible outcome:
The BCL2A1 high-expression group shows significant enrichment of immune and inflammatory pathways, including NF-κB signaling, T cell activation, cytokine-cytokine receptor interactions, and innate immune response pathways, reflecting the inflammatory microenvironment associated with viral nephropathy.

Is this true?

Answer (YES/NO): YES